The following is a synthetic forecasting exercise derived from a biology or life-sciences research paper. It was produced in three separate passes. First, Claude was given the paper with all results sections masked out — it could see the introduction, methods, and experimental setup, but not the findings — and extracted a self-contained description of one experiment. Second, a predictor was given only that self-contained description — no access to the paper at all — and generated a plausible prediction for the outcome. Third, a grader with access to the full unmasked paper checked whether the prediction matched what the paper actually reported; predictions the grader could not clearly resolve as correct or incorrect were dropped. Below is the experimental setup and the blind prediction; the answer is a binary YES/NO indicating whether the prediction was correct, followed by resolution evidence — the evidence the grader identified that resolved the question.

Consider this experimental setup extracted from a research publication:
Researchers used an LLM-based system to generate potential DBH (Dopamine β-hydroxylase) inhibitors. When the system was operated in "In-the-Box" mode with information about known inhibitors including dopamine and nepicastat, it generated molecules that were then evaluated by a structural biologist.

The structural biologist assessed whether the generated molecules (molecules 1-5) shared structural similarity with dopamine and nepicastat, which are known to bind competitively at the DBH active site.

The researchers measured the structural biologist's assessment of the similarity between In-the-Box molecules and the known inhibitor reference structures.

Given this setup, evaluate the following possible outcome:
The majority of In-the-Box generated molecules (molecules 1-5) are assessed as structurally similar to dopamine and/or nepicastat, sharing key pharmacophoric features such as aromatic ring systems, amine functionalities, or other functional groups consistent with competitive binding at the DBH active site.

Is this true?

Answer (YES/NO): YES